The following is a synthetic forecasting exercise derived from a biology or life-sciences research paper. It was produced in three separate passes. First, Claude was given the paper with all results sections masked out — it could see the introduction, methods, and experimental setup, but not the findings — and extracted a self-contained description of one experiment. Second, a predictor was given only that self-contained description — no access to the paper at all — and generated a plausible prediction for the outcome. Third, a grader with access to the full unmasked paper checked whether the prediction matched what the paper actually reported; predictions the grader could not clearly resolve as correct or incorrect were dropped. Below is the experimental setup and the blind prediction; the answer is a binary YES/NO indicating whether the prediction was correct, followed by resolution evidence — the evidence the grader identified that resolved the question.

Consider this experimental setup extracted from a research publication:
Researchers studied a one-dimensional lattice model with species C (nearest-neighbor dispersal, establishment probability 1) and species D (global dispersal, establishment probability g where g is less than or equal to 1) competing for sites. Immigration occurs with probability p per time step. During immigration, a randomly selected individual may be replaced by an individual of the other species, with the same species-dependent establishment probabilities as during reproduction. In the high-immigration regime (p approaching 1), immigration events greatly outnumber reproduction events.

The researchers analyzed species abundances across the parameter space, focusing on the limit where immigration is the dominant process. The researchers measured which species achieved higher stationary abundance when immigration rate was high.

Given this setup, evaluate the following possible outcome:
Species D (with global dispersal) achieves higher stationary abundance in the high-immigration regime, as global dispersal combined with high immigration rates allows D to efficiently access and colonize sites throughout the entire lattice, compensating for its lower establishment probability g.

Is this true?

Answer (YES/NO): NO